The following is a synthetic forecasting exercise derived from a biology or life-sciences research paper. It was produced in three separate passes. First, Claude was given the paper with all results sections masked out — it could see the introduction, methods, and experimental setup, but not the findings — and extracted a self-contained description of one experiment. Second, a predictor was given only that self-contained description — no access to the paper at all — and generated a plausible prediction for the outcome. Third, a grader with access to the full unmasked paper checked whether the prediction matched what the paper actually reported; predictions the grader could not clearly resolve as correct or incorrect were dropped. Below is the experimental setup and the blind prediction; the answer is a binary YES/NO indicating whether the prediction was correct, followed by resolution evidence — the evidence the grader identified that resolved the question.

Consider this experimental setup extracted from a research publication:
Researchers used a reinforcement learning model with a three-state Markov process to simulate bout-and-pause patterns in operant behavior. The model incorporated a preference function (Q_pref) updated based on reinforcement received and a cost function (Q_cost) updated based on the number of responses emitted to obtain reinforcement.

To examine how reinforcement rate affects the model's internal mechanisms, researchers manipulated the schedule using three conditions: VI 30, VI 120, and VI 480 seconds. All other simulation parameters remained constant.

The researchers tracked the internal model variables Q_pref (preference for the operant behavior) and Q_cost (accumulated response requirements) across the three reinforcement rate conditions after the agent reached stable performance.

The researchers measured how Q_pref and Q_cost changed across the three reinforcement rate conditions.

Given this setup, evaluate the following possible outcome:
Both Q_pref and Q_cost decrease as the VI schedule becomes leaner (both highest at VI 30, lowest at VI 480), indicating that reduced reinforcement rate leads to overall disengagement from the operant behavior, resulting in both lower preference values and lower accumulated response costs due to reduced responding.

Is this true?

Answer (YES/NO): YES